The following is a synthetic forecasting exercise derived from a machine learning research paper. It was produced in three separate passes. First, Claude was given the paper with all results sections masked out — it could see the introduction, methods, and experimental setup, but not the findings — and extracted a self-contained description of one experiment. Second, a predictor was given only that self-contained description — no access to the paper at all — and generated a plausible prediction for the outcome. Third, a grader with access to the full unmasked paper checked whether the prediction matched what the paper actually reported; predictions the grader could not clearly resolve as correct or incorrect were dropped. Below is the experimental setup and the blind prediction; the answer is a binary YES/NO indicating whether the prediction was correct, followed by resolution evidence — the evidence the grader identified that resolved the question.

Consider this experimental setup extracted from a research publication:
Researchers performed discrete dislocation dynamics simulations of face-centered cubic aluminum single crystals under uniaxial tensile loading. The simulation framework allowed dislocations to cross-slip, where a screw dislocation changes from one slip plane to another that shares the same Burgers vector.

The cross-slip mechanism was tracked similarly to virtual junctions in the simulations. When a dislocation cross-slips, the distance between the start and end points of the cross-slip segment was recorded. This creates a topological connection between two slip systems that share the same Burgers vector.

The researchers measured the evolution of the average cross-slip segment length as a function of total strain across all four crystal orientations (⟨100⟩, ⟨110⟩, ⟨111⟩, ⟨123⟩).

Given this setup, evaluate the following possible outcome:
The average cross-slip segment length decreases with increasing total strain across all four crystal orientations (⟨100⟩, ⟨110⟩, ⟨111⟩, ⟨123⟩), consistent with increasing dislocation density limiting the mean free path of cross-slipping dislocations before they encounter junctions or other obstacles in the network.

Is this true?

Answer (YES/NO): NO